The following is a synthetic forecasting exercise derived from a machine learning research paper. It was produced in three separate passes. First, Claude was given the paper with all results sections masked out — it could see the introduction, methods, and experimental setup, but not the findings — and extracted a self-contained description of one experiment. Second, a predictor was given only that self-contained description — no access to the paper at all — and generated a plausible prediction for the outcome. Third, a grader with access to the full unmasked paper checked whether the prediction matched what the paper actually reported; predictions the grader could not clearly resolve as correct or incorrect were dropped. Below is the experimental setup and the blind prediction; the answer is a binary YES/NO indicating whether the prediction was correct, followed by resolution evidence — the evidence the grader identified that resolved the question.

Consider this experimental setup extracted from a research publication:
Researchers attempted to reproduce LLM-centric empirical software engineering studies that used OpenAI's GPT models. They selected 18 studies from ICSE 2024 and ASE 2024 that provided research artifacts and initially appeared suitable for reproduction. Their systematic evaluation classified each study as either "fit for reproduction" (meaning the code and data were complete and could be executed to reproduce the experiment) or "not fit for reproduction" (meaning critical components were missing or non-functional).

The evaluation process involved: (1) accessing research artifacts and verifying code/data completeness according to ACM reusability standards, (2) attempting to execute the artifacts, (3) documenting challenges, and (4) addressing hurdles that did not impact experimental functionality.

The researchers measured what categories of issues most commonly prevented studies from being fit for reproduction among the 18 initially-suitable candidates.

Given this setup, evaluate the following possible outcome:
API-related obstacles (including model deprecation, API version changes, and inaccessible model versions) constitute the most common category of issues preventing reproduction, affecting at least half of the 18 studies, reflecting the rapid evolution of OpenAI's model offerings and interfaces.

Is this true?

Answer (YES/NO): NO